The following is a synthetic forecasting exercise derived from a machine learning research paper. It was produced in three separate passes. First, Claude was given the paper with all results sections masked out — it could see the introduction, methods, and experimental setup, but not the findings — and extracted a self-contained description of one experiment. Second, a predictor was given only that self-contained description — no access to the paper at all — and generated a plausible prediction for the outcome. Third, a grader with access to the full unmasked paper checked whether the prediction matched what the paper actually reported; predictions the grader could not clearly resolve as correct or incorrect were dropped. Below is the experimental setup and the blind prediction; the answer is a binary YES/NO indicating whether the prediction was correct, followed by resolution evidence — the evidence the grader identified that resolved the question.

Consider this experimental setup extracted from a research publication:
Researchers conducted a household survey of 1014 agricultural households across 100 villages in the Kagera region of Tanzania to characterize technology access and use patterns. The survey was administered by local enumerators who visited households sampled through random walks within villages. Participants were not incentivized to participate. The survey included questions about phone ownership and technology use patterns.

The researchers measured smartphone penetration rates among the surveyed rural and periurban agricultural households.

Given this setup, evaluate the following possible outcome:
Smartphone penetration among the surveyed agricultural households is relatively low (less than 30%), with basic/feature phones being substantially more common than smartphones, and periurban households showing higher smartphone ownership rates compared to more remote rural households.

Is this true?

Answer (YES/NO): NO